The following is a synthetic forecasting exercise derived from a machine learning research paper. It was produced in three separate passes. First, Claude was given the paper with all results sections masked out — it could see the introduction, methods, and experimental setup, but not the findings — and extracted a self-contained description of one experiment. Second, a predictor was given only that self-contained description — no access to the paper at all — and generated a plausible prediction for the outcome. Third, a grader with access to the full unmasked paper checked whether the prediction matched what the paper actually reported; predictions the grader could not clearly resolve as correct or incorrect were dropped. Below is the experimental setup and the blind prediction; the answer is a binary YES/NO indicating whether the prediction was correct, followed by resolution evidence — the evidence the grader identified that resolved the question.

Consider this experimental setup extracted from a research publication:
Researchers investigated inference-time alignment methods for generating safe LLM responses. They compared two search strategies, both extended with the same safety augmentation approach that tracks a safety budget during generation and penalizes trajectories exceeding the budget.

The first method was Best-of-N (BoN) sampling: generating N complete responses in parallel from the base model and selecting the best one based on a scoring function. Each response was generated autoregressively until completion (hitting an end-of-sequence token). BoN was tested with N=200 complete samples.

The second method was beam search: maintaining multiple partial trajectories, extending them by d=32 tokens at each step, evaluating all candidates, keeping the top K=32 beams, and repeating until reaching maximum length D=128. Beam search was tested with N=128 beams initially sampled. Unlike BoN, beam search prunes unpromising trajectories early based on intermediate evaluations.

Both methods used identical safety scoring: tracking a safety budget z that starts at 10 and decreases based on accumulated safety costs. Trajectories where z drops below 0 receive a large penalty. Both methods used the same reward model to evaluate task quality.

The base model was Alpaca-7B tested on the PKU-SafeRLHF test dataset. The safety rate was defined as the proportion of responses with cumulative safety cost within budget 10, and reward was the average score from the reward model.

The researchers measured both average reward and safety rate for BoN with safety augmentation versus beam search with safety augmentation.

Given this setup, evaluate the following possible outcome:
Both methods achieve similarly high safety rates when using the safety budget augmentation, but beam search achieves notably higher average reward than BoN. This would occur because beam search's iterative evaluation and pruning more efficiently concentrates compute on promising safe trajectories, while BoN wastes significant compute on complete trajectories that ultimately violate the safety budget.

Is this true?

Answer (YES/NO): YES